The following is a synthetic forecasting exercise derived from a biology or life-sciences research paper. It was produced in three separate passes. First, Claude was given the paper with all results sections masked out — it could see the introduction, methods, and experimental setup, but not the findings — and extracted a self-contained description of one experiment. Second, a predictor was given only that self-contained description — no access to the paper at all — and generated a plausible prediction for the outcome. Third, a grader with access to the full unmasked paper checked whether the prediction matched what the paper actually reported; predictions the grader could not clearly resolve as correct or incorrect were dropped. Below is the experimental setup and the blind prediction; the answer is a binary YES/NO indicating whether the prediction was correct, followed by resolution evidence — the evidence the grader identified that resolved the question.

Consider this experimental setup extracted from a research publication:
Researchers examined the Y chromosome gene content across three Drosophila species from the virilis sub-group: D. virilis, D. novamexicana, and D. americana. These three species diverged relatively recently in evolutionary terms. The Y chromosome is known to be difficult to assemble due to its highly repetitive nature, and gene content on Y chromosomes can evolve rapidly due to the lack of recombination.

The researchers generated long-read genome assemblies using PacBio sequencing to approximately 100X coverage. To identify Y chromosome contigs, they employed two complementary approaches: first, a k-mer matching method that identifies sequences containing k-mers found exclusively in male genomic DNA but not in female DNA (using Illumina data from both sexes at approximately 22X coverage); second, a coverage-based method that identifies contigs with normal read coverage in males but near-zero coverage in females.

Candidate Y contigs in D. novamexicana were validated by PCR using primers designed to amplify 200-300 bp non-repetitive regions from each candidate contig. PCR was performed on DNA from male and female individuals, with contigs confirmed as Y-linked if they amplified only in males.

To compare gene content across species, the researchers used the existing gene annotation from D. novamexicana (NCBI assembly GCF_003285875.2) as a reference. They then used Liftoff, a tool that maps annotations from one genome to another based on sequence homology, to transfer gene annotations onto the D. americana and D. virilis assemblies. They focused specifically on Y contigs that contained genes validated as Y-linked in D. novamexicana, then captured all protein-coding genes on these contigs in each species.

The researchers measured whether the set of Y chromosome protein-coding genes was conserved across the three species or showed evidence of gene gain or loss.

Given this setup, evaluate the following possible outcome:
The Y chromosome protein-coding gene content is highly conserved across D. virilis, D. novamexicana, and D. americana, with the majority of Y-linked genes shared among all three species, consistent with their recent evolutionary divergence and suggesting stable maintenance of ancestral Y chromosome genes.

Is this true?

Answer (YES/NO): NO